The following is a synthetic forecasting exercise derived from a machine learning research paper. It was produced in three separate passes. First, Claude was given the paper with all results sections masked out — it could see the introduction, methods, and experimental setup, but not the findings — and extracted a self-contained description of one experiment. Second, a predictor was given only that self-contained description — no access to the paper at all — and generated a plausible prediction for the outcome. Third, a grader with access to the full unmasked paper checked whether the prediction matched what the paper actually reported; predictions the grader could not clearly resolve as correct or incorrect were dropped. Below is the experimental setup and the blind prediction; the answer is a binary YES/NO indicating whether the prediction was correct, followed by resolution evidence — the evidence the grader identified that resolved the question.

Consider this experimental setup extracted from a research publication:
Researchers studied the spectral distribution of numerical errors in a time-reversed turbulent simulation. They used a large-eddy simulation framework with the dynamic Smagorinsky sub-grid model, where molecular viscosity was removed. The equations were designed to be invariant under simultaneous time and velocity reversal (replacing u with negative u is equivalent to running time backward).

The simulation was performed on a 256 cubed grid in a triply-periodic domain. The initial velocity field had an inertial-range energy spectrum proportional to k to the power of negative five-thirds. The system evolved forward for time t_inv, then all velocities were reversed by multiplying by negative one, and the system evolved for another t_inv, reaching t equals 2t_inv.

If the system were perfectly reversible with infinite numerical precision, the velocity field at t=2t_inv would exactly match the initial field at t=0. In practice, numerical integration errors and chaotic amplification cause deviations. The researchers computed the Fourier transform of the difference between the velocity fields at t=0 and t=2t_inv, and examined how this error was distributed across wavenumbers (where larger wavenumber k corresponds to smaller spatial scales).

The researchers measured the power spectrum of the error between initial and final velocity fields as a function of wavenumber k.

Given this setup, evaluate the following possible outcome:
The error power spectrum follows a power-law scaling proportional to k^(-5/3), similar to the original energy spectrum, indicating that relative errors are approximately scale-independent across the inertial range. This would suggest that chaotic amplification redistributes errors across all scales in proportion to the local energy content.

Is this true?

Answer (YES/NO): NO